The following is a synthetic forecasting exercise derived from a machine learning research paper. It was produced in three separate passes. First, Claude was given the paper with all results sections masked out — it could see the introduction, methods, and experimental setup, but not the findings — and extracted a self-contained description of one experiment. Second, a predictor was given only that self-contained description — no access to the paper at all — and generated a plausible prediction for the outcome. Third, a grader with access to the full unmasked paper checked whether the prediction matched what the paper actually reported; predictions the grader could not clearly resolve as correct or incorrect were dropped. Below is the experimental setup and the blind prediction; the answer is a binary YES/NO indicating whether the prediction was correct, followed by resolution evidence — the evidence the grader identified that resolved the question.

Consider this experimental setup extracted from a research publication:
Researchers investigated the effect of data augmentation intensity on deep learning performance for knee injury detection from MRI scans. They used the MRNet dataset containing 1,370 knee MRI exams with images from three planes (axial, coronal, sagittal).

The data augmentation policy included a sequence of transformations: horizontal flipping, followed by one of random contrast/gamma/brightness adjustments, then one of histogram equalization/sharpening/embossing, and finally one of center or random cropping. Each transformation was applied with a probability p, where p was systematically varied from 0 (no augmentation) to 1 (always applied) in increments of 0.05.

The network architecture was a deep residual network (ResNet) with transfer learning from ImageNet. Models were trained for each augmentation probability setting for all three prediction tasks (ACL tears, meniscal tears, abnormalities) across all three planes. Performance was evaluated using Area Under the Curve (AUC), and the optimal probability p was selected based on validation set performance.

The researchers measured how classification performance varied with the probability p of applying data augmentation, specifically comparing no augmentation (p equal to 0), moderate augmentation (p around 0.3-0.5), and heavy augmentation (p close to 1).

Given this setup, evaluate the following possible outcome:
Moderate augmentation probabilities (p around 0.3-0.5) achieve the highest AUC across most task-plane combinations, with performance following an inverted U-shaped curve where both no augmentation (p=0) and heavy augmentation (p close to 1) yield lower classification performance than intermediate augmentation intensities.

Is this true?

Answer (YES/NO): NO